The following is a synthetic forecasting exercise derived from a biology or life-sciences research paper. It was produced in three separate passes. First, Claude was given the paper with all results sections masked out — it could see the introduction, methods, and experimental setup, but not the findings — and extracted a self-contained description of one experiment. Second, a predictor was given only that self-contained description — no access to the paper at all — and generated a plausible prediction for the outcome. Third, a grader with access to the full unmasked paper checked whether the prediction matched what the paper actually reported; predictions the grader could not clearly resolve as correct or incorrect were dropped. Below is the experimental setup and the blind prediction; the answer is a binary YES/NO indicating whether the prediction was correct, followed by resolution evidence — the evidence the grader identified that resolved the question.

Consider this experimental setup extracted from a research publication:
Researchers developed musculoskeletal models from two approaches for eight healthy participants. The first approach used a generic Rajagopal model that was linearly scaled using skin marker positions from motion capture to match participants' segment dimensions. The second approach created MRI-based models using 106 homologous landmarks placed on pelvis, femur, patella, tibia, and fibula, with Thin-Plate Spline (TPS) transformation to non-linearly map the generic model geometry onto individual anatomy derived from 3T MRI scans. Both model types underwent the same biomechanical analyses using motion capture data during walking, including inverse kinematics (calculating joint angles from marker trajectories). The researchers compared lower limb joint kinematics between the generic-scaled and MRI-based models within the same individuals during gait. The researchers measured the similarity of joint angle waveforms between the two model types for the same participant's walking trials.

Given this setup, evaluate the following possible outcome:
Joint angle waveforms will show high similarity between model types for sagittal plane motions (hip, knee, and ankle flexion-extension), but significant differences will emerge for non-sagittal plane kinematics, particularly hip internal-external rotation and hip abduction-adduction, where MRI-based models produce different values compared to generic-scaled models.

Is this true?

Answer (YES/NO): NO